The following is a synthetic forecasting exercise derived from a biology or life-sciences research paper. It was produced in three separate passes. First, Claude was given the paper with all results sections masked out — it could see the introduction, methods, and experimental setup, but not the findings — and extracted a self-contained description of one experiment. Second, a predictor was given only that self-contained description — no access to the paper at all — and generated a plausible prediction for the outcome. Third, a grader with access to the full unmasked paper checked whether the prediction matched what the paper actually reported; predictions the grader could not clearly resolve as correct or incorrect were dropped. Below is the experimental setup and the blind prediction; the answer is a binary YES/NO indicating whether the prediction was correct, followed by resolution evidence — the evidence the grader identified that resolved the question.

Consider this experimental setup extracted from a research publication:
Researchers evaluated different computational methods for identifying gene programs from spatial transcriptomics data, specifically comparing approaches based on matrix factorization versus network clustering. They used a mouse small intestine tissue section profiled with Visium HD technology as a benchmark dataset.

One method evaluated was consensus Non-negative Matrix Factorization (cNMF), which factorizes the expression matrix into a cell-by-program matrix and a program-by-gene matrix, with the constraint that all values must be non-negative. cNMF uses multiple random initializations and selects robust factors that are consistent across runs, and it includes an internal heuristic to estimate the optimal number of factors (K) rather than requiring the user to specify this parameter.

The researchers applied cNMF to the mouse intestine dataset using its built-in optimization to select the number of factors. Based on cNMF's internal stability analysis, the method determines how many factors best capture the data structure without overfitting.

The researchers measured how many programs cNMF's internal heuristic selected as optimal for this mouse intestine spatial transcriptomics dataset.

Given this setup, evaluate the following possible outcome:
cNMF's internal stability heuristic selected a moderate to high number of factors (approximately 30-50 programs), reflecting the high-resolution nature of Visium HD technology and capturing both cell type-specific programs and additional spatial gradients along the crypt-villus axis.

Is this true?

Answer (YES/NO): YES